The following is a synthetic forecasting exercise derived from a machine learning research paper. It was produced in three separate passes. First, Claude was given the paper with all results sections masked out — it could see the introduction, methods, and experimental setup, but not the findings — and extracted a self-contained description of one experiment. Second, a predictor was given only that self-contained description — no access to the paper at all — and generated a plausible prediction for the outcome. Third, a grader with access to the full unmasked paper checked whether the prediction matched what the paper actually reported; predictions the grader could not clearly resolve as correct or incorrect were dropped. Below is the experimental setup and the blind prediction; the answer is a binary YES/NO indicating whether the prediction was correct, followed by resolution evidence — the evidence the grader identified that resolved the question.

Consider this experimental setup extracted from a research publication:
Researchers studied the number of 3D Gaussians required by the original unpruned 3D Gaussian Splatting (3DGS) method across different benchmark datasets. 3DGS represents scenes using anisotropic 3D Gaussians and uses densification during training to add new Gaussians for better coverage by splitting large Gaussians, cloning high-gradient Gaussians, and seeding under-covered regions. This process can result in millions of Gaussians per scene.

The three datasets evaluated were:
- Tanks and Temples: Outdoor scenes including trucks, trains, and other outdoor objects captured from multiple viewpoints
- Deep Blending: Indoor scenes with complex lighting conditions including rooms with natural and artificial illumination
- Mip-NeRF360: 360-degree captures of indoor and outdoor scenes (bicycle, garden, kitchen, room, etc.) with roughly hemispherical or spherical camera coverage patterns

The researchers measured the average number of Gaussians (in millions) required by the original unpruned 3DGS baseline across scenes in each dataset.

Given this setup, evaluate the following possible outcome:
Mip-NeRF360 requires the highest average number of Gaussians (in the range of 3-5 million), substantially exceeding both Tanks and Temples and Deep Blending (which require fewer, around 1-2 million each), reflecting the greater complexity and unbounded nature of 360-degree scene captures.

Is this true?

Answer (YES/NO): NO